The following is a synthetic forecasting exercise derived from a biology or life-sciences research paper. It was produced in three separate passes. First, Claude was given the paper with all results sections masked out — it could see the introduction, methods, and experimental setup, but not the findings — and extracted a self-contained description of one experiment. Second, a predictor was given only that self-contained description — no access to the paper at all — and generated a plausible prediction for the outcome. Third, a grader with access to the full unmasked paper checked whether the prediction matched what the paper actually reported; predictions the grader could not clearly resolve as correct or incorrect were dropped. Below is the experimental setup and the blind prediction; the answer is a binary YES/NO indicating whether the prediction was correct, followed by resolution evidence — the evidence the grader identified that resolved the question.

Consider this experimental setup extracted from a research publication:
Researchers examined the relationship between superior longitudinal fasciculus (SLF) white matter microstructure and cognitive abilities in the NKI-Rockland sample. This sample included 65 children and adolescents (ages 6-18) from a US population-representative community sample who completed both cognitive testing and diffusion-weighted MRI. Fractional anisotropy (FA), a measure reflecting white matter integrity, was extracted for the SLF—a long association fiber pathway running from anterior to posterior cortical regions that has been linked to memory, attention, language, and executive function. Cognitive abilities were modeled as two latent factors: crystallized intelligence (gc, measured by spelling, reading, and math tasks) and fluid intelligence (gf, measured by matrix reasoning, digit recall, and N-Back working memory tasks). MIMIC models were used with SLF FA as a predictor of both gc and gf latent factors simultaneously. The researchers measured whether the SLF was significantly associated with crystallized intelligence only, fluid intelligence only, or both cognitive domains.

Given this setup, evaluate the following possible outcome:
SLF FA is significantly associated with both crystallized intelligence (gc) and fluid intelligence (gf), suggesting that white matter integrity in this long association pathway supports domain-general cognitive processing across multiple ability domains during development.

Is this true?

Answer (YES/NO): YES